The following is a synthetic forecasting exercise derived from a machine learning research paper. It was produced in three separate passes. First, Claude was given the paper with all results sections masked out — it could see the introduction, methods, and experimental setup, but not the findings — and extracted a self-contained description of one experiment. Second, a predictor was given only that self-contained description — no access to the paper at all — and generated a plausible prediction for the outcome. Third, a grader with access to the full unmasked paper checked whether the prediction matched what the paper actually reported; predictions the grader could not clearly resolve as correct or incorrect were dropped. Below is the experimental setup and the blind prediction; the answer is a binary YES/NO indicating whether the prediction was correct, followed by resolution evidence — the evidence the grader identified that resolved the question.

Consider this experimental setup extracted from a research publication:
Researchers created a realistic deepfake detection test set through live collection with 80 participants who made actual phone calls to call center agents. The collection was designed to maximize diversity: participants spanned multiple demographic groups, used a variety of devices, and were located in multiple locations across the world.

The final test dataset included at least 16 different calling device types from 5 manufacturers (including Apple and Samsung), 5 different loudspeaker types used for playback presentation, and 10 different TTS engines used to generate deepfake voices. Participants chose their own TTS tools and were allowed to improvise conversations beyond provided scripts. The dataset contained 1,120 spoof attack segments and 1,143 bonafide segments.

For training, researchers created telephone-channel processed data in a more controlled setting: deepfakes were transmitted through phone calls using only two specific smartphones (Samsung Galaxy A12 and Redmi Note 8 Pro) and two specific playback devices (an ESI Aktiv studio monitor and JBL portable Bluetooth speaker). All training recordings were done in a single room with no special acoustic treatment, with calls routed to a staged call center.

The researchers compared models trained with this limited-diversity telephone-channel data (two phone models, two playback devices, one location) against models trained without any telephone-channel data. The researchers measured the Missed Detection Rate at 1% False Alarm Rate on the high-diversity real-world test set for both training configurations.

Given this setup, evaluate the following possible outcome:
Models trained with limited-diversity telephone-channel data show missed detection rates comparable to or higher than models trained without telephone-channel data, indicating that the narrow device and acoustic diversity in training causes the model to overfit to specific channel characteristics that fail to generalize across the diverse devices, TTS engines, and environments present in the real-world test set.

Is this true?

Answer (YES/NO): NO